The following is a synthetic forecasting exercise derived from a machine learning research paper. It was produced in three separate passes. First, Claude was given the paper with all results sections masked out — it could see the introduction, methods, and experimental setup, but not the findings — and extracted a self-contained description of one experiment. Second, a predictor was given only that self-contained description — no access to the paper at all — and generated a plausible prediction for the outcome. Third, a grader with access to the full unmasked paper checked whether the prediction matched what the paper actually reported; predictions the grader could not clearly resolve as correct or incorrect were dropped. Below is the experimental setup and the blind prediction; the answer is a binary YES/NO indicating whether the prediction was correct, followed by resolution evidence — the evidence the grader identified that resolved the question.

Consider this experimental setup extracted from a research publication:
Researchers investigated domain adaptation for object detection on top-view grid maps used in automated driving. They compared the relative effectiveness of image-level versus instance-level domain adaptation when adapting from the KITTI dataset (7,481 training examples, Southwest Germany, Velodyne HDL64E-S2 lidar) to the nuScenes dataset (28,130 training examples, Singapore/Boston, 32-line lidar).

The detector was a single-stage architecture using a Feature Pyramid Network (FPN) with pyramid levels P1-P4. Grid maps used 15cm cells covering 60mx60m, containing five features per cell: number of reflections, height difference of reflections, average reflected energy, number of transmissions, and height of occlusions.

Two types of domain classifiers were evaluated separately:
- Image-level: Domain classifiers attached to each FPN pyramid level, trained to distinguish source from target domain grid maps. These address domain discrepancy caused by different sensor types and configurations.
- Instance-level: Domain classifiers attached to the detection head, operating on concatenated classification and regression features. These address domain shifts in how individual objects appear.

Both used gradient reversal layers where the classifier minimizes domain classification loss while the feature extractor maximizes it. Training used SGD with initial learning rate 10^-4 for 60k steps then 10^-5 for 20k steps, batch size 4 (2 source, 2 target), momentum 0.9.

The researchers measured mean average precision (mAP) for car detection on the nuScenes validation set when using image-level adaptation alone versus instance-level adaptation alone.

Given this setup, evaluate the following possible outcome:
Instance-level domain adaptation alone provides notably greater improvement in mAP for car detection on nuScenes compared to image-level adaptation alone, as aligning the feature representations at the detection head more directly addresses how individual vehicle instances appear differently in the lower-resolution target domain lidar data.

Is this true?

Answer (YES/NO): NO